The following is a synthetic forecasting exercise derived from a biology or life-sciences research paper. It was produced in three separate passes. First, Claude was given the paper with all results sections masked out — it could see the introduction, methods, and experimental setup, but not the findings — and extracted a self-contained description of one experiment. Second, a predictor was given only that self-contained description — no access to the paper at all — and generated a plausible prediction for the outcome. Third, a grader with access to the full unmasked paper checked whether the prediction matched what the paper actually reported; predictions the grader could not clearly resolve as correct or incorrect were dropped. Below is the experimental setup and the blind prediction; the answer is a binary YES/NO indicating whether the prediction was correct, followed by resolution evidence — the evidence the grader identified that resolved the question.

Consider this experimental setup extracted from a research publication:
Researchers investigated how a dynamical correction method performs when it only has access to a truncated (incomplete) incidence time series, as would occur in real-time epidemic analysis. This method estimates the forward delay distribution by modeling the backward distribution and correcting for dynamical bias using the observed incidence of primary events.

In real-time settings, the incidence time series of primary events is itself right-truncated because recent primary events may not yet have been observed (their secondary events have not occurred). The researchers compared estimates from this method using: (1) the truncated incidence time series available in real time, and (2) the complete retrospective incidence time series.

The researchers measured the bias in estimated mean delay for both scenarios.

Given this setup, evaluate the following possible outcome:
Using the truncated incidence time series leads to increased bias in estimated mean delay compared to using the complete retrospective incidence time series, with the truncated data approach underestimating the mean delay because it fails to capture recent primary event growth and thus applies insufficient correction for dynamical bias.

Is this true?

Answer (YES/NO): YES